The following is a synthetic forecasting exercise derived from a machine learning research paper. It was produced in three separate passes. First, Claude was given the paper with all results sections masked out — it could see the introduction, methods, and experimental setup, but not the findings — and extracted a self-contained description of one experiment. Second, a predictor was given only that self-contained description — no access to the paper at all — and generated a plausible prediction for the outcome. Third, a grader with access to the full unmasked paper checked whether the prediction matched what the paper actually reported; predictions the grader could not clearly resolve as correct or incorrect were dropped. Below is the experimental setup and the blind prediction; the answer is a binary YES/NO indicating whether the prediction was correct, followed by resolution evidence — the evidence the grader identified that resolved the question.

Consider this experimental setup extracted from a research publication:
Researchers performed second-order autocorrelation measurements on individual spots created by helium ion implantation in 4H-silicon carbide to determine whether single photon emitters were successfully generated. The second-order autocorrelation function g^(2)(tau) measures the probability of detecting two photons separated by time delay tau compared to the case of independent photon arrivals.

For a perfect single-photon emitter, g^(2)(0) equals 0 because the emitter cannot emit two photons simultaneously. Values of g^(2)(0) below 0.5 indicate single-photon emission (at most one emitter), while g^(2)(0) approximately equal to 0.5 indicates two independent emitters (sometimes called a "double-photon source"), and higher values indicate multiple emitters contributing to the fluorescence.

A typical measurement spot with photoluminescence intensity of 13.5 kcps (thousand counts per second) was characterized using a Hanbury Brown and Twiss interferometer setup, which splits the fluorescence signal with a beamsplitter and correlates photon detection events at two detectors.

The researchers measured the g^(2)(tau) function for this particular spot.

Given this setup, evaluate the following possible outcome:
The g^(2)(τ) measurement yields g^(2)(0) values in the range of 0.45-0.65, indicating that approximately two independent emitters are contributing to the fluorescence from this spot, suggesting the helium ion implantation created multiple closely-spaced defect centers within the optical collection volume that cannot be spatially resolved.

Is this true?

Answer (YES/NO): NO